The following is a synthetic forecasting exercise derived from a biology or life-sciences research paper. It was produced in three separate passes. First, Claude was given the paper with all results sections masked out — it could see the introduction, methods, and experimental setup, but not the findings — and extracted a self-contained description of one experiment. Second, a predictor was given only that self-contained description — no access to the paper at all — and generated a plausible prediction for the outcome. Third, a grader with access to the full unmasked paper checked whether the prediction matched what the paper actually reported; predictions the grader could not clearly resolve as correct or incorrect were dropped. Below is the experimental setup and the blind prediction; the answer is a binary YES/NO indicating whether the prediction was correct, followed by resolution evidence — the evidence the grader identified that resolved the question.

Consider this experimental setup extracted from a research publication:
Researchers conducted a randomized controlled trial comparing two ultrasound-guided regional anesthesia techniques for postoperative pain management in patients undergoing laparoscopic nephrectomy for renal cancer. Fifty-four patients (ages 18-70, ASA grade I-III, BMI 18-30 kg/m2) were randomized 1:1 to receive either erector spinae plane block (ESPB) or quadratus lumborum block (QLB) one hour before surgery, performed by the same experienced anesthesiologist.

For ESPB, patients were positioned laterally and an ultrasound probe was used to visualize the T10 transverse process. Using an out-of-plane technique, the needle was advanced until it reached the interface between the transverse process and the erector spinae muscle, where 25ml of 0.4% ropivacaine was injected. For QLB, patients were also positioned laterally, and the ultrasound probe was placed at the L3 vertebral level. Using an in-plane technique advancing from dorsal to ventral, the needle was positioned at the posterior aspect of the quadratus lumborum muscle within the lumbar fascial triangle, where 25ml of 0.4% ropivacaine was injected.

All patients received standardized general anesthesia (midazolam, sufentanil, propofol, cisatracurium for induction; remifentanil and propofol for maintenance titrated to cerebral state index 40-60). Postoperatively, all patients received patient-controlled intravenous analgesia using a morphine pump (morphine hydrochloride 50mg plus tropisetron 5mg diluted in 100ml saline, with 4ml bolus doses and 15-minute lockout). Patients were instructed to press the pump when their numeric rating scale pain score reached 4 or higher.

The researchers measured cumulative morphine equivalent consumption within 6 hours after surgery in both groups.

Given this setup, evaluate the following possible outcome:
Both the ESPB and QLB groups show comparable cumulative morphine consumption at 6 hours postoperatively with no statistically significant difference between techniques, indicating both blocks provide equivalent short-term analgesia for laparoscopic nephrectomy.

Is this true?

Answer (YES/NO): NO